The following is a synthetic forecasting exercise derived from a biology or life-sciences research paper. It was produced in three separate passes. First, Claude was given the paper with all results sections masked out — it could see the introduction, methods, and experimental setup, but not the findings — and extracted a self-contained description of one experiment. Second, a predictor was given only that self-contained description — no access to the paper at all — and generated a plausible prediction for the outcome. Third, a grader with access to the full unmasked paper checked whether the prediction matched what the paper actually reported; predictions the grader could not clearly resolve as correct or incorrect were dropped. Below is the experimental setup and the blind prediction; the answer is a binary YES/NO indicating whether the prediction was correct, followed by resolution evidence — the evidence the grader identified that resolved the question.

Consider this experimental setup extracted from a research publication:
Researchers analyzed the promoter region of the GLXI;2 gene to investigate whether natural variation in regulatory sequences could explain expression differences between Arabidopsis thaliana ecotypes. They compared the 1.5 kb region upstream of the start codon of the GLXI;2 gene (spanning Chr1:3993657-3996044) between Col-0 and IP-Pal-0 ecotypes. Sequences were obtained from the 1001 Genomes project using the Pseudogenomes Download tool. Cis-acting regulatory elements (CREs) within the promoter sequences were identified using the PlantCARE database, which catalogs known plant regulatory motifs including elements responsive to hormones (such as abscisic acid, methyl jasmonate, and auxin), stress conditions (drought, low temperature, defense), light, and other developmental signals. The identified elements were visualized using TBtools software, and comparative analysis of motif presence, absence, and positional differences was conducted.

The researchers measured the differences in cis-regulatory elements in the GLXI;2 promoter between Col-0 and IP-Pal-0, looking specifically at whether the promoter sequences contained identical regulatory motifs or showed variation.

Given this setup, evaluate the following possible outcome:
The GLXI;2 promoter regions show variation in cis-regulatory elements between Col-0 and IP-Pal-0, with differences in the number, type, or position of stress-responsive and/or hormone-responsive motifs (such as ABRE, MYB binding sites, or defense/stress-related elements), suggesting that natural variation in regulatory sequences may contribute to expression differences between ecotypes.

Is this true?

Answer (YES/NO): YES